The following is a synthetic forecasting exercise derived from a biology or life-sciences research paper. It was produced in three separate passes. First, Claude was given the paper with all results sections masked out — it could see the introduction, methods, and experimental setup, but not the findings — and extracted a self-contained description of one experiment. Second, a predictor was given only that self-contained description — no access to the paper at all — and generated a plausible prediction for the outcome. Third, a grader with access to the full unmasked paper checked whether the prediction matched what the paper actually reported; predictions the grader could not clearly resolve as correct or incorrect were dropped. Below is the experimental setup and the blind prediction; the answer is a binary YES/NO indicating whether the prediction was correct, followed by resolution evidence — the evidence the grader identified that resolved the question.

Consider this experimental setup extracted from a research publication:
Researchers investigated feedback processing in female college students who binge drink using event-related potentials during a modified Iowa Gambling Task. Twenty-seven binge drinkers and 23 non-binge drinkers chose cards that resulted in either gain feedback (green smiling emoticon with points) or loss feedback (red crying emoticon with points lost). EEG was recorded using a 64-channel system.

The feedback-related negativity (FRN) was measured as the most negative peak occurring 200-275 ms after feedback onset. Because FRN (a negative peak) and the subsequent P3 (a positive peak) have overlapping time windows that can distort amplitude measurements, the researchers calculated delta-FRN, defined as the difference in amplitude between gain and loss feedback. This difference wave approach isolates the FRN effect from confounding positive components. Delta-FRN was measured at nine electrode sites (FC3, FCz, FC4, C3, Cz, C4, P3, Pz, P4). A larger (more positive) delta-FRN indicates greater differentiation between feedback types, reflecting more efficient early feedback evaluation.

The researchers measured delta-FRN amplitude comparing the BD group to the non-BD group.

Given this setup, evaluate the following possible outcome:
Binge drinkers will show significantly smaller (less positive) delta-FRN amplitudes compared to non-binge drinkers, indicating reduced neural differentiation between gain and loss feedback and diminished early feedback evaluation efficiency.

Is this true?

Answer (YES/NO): YES